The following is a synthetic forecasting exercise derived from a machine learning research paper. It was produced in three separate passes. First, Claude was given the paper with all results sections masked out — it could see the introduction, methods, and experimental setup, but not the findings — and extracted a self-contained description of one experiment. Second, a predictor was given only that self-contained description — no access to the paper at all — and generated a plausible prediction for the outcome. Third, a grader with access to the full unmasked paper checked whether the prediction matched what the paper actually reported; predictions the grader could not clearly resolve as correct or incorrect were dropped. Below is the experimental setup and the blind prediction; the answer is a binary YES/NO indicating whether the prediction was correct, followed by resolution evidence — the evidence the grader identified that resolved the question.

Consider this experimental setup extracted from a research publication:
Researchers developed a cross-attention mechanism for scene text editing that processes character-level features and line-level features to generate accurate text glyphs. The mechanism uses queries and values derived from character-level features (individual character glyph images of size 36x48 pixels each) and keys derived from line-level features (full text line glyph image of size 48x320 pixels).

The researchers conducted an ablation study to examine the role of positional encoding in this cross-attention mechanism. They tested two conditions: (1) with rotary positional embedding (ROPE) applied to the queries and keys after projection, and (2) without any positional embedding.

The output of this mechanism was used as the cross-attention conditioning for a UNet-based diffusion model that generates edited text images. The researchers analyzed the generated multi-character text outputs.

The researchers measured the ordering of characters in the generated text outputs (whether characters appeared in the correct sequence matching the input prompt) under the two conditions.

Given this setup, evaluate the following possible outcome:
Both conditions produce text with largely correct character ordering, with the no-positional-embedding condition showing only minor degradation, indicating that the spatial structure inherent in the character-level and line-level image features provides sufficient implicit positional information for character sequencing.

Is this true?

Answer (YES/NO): NO